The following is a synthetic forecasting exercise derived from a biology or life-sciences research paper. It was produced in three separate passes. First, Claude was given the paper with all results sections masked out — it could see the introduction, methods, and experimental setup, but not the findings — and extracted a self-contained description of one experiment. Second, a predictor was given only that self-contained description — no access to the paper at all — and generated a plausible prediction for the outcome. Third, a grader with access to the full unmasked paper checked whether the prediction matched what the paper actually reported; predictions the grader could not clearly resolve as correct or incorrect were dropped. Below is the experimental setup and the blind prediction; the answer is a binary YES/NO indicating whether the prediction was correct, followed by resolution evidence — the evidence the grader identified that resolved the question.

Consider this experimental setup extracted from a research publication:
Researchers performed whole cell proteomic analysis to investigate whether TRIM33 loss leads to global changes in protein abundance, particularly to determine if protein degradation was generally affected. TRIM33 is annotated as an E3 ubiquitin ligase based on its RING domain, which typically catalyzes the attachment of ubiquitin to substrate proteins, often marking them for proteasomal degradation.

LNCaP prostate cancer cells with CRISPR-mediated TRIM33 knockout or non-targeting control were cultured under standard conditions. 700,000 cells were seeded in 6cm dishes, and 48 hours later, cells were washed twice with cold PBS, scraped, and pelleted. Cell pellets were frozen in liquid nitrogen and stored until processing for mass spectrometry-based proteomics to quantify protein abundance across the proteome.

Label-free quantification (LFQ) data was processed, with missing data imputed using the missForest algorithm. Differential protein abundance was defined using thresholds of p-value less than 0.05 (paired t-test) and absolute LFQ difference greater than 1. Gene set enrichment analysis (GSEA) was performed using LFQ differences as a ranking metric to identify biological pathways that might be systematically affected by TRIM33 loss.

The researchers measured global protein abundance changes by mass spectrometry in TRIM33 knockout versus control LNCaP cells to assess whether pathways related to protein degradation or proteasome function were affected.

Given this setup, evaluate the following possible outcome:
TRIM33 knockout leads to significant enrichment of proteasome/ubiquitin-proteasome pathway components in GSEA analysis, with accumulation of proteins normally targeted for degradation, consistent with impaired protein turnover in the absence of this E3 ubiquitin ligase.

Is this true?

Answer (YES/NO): NO